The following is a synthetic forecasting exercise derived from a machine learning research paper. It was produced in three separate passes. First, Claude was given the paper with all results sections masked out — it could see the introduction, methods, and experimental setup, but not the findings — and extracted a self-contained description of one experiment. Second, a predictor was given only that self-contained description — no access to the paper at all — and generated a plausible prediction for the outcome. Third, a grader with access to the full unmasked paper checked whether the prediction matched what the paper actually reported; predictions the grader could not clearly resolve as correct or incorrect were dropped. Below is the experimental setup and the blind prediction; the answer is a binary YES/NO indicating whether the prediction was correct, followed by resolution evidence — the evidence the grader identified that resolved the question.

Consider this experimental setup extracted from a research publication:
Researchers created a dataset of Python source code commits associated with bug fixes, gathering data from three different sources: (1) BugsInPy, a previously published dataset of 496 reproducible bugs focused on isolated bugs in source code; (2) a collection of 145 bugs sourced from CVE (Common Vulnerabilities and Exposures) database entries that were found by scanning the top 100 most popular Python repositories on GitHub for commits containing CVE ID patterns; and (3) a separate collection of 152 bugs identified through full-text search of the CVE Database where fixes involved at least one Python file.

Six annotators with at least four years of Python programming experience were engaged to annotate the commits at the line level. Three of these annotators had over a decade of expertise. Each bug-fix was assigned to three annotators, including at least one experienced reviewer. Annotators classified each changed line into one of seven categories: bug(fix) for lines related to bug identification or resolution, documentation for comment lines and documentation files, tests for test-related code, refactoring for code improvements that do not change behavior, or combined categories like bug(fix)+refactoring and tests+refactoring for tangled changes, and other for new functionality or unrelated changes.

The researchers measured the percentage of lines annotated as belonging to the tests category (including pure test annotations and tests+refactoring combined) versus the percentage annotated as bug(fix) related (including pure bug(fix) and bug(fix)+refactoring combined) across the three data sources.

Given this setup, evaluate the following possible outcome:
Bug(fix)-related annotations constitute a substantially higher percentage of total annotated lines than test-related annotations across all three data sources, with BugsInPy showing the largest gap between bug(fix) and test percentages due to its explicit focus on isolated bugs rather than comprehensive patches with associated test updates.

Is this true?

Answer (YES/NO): NO